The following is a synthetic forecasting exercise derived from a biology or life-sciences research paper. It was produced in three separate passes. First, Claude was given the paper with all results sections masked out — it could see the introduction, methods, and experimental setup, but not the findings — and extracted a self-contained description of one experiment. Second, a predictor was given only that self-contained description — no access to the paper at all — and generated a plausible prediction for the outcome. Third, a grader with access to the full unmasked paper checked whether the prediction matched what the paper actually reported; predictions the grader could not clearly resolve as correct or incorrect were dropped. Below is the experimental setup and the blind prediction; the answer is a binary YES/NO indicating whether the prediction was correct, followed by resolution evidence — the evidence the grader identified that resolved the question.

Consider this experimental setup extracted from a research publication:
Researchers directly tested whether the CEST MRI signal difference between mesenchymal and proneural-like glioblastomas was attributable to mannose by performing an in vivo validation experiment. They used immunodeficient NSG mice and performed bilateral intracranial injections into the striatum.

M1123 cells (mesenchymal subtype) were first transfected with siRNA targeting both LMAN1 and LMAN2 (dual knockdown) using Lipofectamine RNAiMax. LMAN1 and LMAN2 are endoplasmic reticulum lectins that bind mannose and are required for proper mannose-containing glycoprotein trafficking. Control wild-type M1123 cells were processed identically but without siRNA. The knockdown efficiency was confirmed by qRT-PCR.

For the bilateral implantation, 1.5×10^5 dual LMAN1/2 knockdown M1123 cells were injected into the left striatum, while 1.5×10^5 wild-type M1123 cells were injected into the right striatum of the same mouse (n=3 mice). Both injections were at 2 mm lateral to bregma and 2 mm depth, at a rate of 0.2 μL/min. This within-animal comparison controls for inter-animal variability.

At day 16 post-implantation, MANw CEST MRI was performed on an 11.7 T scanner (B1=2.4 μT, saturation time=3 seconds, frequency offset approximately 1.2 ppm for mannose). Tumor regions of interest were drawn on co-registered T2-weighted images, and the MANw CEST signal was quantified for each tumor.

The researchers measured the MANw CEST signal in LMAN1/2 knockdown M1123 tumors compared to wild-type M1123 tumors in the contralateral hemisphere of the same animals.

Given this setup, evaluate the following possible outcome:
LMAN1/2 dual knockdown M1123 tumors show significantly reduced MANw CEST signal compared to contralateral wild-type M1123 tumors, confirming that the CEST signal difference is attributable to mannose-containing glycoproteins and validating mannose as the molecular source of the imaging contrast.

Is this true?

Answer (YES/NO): YES